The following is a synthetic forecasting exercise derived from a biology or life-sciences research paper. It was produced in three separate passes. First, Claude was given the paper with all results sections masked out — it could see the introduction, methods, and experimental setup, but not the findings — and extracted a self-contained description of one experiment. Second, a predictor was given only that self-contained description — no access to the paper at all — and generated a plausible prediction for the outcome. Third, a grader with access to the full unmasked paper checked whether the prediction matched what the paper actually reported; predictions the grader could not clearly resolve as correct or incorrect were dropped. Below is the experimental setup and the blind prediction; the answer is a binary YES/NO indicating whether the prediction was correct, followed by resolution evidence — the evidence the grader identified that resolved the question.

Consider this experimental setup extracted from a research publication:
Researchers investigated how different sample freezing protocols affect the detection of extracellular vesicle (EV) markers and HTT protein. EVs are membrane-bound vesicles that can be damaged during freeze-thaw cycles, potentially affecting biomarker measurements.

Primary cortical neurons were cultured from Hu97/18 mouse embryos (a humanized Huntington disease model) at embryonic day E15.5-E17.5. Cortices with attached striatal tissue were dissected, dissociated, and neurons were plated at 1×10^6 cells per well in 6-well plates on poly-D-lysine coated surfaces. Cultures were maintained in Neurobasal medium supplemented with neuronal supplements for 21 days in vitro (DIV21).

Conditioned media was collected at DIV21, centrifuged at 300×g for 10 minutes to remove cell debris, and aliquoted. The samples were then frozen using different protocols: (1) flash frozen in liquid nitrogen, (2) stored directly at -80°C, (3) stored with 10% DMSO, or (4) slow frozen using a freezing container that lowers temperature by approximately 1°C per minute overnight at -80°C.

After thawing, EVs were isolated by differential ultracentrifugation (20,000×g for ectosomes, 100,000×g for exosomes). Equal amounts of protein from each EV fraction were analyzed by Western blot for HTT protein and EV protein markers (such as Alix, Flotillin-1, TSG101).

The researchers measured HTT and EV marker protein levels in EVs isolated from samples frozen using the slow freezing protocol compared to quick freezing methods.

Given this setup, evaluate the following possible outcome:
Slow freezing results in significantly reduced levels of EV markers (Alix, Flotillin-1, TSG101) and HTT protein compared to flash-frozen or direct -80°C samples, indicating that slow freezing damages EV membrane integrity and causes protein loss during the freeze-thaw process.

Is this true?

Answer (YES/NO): NO